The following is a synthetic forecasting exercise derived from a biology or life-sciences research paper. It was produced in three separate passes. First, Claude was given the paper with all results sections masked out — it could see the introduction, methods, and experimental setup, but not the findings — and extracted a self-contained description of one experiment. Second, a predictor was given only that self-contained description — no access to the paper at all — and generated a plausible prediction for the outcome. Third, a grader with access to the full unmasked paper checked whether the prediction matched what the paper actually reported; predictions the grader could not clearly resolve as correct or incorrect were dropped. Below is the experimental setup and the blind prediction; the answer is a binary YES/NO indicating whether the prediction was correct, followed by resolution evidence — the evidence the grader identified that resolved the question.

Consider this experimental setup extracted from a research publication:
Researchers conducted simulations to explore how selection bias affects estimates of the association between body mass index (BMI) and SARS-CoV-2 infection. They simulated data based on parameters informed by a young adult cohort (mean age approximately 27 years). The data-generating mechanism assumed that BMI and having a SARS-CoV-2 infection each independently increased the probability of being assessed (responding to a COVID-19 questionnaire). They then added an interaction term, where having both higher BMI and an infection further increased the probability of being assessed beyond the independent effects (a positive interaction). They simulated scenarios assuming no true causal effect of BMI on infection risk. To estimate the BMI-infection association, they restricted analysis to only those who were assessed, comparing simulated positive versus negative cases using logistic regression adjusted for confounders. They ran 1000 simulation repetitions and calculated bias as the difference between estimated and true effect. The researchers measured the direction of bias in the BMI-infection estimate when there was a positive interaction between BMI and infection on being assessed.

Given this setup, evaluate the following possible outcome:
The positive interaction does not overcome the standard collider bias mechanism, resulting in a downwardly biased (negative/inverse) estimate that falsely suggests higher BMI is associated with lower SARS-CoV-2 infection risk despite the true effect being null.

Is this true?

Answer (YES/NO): NO